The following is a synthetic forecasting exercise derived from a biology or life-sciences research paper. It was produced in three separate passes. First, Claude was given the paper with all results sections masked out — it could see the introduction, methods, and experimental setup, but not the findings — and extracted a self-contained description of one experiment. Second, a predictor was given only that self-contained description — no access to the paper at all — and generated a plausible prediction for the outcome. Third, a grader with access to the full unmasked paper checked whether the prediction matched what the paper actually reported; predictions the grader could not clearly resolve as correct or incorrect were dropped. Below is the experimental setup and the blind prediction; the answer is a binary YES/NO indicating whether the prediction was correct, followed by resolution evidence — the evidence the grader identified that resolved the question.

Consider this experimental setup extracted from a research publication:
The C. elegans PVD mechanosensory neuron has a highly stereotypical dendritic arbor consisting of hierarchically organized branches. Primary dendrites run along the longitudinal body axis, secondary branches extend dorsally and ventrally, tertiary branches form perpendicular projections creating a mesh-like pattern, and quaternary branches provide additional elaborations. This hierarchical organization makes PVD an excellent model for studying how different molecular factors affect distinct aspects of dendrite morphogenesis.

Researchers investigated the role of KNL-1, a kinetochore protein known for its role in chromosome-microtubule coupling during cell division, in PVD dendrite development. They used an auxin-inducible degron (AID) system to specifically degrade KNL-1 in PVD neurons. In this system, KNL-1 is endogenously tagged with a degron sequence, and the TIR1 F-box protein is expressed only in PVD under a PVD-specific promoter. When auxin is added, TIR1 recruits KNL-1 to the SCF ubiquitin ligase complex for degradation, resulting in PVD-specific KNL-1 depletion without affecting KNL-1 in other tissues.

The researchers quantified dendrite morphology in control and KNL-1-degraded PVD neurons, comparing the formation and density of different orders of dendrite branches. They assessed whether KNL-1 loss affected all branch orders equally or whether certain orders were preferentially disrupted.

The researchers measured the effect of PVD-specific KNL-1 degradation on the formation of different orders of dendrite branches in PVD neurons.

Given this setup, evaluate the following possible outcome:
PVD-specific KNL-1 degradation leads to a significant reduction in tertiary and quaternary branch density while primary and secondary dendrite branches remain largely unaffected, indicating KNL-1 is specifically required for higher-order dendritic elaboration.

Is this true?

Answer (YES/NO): NO